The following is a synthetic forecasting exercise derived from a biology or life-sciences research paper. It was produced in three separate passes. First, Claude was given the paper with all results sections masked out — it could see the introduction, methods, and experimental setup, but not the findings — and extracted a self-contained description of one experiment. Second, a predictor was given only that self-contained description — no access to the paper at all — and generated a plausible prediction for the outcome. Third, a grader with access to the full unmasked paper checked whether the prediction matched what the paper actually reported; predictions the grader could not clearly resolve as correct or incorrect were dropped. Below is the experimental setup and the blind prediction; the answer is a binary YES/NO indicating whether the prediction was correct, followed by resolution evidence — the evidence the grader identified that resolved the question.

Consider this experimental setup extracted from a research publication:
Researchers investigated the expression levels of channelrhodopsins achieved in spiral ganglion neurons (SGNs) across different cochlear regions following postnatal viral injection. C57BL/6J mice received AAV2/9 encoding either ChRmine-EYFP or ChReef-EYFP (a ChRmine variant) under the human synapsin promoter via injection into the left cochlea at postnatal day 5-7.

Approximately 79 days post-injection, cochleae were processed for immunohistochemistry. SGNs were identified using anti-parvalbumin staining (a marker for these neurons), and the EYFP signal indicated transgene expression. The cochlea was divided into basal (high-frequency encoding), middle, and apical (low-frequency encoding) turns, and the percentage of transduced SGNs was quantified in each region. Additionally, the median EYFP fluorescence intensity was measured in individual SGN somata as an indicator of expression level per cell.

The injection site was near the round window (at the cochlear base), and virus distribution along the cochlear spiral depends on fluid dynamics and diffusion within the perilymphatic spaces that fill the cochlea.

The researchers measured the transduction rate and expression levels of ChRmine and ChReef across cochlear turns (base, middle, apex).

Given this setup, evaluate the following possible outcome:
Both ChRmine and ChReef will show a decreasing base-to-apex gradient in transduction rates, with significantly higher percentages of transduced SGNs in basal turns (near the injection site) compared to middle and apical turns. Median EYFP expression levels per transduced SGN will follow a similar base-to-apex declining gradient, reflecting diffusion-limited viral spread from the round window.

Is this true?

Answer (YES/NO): NO